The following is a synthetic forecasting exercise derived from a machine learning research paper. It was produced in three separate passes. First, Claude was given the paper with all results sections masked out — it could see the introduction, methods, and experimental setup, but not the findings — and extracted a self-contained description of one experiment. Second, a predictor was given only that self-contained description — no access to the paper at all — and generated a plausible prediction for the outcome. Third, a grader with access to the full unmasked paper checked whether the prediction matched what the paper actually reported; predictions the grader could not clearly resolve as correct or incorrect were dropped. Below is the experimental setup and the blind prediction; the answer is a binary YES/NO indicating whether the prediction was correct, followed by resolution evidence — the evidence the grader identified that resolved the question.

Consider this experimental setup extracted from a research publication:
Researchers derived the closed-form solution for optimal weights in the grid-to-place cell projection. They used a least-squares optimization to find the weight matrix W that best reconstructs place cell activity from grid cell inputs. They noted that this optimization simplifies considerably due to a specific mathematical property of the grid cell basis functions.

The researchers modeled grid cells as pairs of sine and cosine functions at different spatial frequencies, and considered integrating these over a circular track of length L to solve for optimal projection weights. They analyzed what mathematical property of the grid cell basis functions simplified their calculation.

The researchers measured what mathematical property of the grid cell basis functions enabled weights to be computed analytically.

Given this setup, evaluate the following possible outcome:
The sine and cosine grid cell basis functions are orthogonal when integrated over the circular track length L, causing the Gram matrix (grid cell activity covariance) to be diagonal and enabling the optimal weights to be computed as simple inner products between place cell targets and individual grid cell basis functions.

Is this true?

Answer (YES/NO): YES